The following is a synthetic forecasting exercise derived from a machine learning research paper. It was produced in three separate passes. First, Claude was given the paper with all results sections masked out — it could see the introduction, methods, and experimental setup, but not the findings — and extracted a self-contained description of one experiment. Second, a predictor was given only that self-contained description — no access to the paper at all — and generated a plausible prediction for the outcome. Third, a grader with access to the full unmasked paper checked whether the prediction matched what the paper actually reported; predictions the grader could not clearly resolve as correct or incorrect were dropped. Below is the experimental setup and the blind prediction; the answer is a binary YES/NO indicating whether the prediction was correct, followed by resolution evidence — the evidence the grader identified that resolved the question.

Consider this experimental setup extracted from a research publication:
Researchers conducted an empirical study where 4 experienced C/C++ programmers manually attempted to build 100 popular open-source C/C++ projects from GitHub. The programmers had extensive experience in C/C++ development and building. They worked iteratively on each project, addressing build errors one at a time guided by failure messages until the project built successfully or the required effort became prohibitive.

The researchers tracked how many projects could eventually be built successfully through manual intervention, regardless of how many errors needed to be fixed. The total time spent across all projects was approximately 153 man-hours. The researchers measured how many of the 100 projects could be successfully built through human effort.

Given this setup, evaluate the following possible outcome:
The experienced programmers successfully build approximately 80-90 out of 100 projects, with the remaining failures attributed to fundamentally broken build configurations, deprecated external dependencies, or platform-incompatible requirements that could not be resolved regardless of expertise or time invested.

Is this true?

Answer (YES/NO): YES